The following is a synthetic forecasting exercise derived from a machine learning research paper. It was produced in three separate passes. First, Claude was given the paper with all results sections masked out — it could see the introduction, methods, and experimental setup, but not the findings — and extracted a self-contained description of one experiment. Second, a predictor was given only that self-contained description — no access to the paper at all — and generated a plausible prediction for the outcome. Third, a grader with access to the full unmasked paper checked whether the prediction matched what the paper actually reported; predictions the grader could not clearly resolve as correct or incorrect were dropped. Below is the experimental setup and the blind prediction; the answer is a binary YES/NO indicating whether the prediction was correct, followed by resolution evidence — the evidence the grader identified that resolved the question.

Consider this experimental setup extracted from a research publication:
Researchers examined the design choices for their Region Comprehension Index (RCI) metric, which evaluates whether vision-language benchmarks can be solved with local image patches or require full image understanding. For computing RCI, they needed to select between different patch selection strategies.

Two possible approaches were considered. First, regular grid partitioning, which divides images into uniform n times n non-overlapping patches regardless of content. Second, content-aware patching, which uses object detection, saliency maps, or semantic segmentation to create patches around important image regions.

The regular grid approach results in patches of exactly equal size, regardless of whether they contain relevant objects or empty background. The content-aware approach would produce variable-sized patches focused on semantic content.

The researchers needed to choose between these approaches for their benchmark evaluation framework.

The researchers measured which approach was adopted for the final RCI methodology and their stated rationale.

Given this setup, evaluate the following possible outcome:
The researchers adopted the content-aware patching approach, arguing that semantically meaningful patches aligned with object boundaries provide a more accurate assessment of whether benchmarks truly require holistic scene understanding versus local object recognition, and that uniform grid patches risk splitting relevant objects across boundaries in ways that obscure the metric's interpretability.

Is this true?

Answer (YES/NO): NO